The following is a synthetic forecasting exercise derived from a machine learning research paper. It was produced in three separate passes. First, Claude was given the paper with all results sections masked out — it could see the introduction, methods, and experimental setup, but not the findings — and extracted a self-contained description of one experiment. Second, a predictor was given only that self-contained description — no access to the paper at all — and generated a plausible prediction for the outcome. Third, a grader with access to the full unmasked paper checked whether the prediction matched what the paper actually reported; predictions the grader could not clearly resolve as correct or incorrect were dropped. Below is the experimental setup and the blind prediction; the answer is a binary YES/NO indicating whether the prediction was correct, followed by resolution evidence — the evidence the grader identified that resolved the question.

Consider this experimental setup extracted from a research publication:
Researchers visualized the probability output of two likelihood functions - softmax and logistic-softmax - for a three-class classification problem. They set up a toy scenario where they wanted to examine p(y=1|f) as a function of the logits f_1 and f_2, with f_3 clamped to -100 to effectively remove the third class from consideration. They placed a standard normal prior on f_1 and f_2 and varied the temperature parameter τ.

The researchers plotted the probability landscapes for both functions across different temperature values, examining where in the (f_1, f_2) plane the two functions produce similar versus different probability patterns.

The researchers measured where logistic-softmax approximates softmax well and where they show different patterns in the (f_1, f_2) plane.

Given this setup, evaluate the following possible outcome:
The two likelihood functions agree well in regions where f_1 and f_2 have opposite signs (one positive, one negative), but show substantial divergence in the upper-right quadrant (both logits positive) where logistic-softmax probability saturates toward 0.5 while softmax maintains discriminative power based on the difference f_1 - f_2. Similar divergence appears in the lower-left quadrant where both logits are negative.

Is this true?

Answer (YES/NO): NO